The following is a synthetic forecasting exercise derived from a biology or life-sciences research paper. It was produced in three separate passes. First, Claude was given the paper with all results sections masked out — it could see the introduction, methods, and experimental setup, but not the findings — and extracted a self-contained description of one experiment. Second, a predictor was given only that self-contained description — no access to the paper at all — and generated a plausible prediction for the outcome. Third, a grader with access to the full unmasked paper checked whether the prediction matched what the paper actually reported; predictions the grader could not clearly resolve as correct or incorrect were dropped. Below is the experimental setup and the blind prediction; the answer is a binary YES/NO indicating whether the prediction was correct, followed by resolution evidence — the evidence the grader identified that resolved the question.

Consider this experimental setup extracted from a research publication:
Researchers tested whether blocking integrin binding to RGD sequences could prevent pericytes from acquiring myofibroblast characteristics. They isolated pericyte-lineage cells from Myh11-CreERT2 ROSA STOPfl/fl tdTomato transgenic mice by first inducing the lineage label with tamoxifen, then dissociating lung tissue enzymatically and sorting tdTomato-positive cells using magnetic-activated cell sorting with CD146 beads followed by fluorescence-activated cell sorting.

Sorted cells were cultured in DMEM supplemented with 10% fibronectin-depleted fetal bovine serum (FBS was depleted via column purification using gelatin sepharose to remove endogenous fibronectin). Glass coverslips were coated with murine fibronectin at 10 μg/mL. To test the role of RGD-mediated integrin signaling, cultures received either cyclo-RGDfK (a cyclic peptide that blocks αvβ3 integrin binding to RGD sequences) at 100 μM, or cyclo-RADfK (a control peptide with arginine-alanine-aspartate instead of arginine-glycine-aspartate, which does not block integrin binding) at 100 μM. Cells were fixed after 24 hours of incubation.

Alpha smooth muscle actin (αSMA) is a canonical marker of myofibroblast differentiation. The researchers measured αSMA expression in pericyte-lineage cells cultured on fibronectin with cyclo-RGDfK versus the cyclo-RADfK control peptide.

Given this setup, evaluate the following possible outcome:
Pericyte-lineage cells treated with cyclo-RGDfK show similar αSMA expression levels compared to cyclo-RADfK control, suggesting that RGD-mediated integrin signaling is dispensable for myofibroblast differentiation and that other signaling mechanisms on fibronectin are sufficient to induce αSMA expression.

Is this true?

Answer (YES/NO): NO